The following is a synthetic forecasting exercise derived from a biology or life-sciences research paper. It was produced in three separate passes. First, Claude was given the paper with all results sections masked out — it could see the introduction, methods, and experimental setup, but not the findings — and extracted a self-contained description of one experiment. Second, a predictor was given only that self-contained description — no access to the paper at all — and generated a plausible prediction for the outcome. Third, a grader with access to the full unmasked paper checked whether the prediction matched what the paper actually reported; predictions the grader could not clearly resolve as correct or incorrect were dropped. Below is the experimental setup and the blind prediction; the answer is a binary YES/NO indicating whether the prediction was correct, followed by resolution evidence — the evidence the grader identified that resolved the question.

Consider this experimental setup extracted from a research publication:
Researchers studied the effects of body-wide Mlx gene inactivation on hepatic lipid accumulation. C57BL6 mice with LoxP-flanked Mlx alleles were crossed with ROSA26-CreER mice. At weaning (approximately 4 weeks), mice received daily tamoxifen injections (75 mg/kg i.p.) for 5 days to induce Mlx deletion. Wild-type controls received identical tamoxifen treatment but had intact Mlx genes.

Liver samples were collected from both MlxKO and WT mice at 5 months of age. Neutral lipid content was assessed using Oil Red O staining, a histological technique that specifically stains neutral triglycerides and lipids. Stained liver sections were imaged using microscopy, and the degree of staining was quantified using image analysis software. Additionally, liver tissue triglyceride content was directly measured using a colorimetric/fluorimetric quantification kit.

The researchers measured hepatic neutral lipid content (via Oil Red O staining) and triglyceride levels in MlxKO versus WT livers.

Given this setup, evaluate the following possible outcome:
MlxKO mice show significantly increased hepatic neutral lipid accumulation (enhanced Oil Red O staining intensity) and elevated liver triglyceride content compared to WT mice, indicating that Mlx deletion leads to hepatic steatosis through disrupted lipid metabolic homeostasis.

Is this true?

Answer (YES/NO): YES